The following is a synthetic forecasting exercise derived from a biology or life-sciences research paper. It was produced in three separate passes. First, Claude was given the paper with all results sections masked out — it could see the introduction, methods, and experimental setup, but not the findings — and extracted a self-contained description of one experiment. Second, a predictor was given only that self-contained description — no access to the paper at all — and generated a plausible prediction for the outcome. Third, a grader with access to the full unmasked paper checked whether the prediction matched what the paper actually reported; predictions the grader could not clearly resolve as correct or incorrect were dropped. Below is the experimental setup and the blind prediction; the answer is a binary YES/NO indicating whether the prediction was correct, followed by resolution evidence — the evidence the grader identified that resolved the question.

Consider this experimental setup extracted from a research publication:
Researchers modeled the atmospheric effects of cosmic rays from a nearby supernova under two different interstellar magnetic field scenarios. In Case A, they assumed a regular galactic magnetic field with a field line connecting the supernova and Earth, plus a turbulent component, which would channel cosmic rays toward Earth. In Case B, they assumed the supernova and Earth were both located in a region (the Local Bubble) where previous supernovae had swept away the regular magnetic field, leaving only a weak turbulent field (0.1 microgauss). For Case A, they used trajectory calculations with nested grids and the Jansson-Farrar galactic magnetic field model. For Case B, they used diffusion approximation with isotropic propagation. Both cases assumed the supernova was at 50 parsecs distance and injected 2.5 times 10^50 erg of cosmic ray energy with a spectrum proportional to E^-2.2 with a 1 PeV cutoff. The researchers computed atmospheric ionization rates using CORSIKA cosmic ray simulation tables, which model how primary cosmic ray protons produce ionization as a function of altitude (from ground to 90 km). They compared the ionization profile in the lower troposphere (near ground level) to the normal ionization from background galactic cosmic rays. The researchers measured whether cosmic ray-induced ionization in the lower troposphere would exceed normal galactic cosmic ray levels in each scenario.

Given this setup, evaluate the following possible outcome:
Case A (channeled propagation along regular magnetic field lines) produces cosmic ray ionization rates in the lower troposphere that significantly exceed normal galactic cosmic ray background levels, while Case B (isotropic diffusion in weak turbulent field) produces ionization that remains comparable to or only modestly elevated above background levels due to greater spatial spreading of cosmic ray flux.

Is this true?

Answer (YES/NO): NO